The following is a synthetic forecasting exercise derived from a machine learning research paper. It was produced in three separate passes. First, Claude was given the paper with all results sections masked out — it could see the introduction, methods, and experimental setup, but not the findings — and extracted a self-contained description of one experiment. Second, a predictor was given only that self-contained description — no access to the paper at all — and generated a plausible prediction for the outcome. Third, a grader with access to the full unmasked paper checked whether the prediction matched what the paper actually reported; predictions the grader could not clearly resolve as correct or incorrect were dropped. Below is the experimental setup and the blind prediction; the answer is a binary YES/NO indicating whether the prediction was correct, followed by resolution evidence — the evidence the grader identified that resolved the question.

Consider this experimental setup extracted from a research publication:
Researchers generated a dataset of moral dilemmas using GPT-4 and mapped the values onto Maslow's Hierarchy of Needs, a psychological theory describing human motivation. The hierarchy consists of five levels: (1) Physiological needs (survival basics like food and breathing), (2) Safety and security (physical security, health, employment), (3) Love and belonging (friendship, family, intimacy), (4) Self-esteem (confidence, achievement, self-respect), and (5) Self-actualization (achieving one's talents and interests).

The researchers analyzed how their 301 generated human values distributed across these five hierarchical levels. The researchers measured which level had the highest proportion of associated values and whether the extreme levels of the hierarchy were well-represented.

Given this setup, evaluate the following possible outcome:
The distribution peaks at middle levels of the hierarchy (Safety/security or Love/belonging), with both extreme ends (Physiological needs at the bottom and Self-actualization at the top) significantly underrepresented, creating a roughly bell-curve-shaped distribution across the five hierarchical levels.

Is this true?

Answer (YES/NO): NO